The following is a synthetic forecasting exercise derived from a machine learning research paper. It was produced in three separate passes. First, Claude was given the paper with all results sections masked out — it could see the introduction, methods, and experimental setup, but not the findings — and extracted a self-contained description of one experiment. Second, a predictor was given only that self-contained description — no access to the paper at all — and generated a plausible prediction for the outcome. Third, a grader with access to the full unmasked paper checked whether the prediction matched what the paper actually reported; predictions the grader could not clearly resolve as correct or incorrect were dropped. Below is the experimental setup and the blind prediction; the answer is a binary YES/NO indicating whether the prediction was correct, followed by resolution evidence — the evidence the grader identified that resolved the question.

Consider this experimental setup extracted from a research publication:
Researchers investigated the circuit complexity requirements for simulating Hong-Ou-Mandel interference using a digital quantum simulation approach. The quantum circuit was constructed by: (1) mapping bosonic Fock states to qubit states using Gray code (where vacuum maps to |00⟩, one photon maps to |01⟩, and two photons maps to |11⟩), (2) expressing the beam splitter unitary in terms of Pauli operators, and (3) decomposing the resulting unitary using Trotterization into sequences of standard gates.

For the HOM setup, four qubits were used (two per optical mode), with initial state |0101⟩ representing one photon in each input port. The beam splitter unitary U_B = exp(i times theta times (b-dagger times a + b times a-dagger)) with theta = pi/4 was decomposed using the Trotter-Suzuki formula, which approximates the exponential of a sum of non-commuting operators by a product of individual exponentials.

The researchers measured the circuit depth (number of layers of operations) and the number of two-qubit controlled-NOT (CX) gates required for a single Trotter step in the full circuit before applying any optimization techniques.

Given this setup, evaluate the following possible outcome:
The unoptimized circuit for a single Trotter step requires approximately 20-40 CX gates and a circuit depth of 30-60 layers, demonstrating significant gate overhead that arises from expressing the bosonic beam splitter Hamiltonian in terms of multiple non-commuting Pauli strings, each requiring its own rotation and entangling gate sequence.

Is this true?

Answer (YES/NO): NO